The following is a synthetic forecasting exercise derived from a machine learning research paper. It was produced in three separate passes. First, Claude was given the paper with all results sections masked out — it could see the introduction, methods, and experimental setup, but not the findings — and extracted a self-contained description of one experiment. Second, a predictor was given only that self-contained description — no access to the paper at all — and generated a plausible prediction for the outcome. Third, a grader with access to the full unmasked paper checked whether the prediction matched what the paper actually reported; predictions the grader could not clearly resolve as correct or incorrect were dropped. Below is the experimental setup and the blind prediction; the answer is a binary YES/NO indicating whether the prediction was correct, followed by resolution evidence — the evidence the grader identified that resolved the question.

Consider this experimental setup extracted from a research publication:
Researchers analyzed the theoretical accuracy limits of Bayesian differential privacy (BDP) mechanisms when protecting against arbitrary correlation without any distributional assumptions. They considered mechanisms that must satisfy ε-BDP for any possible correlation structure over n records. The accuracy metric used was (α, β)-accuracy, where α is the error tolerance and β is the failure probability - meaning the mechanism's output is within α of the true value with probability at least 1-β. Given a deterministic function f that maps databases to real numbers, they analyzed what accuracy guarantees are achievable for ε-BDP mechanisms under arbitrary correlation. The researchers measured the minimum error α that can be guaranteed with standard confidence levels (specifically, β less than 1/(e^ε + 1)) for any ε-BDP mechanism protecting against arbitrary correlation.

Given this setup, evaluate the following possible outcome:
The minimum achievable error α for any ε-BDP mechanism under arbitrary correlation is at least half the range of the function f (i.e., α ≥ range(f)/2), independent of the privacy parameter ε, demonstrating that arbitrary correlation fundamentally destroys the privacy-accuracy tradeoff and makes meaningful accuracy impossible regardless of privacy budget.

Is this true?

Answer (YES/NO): YES